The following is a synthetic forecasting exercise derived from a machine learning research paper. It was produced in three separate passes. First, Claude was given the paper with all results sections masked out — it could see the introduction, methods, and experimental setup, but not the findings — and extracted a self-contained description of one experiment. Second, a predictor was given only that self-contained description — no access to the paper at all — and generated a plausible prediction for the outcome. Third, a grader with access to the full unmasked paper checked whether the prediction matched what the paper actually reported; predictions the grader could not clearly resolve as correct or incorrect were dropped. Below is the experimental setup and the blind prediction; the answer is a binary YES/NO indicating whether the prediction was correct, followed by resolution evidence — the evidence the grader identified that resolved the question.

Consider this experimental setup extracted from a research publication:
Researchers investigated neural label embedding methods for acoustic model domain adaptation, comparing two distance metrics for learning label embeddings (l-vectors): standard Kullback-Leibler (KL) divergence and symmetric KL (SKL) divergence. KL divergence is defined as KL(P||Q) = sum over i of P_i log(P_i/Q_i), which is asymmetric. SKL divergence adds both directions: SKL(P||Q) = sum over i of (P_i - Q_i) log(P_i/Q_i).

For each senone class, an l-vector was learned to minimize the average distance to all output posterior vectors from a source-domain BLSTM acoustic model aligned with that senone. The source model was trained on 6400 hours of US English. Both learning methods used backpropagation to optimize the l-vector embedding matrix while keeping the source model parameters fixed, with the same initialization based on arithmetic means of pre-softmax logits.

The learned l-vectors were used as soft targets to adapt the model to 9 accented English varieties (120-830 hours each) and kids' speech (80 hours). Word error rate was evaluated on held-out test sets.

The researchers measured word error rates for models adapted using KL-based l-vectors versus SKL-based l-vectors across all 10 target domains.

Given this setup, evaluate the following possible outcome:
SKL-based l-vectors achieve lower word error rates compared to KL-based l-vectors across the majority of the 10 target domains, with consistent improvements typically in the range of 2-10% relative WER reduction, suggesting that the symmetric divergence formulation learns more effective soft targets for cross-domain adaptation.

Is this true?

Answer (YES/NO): NO